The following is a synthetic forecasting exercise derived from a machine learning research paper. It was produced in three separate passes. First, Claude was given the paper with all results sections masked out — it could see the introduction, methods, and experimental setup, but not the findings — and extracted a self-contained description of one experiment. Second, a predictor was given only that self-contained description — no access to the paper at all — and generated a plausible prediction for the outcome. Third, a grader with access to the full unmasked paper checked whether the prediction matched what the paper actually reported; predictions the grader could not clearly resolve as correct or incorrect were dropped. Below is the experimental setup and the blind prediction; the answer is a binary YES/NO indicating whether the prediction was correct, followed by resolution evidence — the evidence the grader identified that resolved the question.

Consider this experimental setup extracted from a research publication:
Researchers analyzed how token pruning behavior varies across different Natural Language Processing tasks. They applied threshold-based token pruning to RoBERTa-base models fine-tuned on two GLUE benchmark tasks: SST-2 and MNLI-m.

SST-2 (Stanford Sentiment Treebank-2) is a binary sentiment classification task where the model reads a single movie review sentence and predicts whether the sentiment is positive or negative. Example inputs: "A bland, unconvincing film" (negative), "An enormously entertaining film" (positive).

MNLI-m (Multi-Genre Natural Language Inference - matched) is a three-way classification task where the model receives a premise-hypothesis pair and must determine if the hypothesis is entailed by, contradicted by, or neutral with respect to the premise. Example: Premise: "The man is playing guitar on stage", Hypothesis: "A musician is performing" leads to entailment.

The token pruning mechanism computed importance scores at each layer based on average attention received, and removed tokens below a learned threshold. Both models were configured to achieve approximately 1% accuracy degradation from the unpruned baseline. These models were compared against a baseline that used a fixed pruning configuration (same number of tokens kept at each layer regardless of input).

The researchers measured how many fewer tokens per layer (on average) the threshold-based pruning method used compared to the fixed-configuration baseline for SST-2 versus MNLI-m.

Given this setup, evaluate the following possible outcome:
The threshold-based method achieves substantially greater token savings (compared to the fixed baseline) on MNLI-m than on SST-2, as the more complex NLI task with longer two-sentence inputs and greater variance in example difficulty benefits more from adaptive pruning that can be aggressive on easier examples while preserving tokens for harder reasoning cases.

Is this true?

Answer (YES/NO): YES